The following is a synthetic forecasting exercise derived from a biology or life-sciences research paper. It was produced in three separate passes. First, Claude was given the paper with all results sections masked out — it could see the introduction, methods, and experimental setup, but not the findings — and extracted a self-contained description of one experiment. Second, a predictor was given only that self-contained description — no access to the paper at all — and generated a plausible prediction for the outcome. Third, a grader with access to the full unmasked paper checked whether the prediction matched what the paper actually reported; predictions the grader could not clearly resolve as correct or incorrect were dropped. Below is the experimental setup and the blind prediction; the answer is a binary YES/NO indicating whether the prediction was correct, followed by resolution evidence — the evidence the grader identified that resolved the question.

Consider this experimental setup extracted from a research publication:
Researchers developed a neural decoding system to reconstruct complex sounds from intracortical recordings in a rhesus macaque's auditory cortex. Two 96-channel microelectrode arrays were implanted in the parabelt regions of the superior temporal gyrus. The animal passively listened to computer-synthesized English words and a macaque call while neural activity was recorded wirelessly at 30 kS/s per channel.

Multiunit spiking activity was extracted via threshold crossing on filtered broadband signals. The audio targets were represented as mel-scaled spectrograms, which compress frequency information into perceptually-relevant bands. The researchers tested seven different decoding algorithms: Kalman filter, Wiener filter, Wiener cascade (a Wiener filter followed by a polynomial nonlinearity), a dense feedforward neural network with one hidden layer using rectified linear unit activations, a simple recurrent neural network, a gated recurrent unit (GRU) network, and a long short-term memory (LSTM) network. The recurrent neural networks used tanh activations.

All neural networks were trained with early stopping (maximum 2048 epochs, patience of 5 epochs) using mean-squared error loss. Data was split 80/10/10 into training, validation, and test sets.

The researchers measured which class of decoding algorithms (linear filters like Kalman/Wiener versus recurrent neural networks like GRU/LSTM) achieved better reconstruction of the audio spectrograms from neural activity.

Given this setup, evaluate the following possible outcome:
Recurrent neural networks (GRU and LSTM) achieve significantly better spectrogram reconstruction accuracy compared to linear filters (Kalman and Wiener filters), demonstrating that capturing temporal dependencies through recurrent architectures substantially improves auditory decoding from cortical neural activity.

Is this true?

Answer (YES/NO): YES